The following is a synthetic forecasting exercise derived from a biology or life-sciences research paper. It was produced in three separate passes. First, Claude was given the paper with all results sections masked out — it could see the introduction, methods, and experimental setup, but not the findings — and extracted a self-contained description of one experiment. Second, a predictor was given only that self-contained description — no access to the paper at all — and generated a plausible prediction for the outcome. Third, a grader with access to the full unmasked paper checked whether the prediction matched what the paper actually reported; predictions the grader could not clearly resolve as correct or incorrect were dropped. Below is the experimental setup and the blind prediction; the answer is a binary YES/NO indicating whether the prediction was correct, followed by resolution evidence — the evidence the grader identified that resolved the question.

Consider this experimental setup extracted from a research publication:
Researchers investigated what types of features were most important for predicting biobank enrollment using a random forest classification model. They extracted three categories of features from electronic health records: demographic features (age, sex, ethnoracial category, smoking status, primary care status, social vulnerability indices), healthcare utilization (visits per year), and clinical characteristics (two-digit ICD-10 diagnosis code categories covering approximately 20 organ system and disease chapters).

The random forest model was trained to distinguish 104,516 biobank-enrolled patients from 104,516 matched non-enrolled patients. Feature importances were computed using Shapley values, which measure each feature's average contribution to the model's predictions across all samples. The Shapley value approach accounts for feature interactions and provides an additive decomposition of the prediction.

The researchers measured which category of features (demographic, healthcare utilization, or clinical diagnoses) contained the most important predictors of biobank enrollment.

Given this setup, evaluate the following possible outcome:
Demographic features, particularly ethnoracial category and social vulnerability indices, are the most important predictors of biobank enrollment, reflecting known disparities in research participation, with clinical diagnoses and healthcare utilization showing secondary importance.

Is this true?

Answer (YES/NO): NO